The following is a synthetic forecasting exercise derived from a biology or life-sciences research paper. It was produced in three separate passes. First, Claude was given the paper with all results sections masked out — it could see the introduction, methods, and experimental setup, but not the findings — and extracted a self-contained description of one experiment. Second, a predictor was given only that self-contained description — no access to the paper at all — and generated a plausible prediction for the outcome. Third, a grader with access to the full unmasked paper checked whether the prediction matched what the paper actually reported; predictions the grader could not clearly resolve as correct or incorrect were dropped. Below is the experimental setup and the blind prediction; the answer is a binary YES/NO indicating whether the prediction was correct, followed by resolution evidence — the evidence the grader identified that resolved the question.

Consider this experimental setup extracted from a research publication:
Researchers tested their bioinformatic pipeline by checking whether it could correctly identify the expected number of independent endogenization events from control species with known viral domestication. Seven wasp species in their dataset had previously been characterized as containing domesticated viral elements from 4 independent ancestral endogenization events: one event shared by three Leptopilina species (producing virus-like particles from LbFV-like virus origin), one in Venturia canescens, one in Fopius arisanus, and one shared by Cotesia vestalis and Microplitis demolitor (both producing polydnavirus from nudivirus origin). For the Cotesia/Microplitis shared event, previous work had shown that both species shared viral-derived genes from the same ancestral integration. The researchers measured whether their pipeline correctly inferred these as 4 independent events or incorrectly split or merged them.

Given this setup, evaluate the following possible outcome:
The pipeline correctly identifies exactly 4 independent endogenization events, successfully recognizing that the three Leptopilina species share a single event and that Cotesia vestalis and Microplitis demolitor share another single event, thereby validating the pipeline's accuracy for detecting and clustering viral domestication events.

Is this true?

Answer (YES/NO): NO